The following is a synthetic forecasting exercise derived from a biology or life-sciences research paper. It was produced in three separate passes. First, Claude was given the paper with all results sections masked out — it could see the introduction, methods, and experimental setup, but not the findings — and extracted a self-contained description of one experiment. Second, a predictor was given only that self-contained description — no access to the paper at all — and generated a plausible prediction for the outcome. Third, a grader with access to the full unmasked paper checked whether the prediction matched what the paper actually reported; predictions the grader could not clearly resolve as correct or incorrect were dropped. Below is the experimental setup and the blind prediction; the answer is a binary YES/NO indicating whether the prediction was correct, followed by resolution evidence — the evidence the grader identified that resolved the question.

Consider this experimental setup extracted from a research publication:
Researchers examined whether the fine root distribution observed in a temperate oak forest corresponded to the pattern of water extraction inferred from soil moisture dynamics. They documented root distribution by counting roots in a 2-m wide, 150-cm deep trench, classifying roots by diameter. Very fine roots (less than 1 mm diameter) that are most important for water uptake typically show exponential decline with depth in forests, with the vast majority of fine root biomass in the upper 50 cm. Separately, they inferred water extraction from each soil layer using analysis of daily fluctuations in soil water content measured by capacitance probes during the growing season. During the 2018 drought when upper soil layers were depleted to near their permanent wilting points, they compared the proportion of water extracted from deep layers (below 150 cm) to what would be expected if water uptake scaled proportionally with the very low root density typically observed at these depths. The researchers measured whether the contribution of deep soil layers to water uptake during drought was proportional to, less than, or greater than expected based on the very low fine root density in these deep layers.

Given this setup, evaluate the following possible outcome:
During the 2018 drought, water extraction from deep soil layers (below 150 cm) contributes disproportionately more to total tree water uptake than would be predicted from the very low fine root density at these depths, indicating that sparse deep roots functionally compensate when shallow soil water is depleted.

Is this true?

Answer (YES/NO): YES